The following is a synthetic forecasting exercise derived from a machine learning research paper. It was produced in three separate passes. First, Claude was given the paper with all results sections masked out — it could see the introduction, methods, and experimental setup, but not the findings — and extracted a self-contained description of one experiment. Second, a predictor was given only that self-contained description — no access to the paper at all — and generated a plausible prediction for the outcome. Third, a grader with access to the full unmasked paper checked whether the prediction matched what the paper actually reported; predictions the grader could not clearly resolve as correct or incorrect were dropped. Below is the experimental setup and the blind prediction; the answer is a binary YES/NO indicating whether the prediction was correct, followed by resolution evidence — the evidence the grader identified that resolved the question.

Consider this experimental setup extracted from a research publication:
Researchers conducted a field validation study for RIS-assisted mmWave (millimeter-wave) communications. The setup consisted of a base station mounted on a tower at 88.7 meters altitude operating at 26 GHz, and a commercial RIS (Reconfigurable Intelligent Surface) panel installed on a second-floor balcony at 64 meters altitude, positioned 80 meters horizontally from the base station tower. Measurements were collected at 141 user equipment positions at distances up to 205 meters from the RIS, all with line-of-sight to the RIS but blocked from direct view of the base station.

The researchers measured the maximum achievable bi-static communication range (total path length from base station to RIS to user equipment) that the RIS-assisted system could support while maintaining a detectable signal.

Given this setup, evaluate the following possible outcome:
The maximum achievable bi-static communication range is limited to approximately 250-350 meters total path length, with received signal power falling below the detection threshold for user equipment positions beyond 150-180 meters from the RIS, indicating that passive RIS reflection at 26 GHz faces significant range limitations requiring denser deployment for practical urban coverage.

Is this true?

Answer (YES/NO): NO